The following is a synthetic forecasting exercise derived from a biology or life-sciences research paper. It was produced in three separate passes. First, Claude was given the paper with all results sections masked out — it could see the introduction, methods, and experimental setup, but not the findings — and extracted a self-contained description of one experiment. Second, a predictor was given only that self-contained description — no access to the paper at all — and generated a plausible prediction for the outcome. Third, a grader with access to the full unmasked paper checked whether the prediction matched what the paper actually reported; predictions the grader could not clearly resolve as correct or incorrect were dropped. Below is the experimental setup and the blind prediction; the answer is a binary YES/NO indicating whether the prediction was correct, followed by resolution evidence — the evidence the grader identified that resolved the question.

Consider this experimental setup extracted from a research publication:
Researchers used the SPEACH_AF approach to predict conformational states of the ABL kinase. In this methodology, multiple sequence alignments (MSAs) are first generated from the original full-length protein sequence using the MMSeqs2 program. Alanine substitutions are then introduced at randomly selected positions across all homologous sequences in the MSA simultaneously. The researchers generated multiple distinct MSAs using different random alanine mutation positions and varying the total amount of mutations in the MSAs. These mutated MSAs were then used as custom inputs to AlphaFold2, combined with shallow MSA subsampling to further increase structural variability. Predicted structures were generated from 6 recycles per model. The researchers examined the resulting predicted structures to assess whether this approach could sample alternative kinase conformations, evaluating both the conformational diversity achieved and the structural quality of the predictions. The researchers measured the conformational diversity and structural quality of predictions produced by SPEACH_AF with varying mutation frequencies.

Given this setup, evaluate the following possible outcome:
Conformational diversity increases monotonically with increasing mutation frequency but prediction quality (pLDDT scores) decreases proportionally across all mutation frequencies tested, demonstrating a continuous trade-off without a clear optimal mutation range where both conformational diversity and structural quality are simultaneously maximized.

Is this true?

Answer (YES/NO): NO